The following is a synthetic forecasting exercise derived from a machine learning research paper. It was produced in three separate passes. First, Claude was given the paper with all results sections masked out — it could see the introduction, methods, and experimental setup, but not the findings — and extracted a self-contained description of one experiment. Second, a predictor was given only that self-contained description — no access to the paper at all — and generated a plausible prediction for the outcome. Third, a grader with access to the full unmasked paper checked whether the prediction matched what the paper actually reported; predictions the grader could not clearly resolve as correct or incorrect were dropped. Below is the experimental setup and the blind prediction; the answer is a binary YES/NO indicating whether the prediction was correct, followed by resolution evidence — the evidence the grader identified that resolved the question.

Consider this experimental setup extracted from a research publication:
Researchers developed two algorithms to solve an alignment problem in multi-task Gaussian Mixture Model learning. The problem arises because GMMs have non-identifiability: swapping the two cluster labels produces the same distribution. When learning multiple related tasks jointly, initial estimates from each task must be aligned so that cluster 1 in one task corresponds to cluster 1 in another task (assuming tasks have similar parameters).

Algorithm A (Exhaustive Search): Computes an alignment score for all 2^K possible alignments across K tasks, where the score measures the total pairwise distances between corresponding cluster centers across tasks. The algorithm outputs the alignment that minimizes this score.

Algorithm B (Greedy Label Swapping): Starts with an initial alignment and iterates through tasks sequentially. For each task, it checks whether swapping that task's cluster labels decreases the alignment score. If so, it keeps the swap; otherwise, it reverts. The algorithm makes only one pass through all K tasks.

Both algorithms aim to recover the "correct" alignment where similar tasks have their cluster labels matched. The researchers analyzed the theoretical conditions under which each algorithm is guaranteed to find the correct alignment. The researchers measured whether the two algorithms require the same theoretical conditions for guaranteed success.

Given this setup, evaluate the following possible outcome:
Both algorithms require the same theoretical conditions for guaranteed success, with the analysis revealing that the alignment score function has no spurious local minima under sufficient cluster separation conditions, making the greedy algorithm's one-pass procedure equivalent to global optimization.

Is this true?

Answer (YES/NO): NO